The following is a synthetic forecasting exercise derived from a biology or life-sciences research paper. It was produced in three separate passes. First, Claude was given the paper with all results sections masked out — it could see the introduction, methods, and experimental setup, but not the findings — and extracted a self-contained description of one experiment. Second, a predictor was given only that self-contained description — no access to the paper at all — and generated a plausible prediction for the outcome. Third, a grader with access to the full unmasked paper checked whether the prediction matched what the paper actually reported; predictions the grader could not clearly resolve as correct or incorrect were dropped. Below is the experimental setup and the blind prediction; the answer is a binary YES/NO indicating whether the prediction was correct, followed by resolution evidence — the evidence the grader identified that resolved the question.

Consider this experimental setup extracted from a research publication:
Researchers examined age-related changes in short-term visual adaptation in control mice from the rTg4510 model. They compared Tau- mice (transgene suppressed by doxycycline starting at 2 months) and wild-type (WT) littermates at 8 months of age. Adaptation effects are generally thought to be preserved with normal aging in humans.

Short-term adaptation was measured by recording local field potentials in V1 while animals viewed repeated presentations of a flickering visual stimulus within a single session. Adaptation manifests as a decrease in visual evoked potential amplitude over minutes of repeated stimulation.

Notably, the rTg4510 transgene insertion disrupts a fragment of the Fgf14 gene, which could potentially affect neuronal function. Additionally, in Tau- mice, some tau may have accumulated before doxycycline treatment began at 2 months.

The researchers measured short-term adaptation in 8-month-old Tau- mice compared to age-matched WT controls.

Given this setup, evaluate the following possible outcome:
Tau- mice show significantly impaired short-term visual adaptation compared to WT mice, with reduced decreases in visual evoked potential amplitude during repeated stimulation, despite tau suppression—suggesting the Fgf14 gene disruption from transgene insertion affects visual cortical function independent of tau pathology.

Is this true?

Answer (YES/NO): NO